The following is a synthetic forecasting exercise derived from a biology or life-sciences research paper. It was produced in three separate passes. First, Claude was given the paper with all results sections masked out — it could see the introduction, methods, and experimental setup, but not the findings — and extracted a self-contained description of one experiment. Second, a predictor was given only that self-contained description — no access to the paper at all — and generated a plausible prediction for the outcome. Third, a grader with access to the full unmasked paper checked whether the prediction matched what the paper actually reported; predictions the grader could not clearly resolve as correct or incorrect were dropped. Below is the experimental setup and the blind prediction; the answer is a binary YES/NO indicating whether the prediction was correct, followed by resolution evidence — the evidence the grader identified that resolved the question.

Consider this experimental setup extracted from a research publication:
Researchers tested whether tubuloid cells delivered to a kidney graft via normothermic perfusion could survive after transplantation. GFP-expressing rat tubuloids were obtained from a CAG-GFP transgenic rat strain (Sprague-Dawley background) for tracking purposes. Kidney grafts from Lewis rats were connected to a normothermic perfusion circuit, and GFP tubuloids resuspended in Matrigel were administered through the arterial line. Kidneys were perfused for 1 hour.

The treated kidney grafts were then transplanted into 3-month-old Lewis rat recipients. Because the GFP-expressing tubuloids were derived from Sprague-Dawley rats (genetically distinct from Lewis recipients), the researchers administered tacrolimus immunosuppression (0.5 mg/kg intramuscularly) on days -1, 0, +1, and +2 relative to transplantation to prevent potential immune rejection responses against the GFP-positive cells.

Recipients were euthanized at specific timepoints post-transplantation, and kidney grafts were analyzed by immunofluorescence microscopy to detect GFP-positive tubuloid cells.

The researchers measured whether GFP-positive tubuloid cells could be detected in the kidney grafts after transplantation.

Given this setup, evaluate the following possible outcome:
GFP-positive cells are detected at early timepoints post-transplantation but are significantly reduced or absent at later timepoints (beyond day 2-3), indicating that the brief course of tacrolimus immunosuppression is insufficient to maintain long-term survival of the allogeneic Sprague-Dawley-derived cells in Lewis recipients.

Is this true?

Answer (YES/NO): NO